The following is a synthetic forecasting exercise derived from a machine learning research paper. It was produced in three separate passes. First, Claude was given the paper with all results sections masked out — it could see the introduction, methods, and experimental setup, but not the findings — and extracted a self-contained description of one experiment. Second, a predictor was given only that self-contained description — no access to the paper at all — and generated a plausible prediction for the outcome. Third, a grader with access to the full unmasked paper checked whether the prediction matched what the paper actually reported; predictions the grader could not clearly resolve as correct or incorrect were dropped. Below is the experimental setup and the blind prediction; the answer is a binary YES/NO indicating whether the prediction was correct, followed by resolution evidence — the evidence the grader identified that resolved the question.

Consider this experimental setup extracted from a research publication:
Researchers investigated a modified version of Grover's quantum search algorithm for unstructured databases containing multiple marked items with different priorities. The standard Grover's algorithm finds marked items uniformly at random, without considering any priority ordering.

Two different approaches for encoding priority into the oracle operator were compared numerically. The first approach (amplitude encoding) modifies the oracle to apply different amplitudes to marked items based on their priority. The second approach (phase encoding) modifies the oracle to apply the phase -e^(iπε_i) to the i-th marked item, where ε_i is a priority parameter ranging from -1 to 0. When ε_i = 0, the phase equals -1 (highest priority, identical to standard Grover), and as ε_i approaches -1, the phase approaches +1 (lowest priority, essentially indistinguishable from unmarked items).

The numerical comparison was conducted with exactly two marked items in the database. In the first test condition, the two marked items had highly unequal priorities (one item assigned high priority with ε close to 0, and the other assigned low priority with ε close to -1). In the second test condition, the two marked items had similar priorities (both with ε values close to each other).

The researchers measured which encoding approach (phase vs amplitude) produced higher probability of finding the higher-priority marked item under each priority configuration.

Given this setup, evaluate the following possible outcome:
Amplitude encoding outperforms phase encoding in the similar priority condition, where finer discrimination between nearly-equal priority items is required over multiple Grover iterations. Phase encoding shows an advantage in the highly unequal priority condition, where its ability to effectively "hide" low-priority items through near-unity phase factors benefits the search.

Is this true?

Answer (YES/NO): YES